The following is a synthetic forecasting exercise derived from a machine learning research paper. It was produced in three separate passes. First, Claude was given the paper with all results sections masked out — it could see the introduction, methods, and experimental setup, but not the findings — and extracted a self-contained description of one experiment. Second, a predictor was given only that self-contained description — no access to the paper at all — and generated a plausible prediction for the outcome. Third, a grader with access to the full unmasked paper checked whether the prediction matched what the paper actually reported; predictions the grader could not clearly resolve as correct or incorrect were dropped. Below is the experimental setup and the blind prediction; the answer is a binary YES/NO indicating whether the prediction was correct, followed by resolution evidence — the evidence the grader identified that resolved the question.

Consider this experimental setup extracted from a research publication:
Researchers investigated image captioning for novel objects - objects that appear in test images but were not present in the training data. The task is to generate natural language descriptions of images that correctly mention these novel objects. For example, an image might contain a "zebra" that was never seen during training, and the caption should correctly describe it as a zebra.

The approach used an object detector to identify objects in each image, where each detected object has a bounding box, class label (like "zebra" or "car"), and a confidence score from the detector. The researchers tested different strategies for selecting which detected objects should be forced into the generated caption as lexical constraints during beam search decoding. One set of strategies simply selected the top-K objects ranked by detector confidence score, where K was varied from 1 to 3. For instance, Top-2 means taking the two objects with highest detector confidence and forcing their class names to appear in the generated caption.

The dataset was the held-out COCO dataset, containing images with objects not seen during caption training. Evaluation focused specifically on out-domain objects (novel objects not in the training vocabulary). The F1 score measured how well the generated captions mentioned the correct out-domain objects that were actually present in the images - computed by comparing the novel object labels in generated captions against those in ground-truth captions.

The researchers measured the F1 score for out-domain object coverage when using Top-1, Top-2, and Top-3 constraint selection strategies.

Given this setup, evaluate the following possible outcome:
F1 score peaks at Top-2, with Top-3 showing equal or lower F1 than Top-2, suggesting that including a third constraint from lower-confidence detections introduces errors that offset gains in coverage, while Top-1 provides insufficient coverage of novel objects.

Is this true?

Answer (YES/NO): YES